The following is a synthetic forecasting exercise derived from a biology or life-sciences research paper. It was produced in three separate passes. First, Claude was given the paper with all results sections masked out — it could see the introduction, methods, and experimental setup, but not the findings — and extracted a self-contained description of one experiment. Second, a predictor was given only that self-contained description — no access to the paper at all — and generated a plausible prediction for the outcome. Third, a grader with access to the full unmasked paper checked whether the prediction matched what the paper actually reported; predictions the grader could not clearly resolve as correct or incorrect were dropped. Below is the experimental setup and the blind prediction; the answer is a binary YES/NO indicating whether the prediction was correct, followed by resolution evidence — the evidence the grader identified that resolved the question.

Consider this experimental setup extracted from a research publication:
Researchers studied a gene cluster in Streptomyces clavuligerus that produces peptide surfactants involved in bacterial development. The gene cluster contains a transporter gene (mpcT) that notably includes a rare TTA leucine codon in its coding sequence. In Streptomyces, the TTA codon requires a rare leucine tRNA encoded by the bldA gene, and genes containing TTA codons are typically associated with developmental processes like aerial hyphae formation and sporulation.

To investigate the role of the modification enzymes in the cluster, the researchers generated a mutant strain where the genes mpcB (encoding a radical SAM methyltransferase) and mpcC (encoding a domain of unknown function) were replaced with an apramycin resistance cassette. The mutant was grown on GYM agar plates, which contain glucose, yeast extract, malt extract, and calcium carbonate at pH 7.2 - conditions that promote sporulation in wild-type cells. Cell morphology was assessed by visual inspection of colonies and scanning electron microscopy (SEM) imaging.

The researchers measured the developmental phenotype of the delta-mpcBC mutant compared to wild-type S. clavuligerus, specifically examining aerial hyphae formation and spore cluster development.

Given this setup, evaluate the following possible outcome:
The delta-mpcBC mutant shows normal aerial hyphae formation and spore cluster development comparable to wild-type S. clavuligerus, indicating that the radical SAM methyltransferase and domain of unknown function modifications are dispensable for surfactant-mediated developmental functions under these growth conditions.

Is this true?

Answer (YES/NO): NO